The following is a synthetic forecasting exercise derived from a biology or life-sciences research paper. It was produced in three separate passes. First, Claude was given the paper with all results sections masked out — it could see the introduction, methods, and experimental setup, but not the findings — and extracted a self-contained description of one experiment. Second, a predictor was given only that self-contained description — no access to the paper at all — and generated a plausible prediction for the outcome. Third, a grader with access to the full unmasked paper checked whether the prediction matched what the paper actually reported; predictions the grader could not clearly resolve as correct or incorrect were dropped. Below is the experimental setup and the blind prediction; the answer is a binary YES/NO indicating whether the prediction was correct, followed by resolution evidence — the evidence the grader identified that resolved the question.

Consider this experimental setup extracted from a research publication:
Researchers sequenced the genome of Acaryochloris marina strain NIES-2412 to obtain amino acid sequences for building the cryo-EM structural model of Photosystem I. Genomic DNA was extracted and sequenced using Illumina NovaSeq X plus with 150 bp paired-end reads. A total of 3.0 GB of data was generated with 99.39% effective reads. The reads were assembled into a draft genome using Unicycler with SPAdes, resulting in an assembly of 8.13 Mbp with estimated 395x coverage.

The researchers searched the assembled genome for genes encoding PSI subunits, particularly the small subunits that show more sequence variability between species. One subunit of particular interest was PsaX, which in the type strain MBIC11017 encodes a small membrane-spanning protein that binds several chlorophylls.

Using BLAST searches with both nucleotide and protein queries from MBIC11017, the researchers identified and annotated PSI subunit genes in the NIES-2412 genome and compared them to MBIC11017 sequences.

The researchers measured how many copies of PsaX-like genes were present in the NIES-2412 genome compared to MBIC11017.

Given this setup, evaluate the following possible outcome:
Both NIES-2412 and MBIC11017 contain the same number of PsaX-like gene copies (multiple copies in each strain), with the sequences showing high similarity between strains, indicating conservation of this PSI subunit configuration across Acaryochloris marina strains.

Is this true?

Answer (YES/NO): NO